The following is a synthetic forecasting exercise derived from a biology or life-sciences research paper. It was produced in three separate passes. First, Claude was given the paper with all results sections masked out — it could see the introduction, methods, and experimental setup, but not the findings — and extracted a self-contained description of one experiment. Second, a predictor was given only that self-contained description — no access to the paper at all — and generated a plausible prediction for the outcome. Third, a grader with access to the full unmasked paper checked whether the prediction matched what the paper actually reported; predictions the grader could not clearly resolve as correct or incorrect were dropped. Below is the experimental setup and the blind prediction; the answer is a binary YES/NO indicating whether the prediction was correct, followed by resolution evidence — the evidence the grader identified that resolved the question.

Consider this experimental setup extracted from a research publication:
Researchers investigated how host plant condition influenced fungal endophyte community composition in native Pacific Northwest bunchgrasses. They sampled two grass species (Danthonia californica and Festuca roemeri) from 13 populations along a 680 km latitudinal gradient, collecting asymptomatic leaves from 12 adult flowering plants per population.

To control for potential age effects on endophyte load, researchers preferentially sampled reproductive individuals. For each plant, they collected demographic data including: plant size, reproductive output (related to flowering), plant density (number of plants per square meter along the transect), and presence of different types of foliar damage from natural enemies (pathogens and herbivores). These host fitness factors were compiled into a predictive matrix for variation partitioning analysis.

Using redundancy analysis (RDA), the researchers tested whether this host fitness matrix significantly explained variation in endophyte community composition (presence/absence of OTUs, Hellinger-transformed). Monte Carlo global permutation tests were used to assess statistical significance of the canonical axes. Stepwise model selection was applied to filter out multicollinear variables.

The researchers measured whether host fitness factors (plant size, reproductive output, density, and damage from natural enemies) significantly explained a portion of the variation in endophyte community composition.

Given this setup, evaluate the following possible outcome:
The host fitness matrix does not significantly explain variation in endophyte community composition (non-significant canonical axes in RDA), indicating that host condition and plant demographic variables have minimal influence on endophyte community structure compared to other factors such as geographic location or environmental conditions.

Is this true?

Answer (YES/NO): NO